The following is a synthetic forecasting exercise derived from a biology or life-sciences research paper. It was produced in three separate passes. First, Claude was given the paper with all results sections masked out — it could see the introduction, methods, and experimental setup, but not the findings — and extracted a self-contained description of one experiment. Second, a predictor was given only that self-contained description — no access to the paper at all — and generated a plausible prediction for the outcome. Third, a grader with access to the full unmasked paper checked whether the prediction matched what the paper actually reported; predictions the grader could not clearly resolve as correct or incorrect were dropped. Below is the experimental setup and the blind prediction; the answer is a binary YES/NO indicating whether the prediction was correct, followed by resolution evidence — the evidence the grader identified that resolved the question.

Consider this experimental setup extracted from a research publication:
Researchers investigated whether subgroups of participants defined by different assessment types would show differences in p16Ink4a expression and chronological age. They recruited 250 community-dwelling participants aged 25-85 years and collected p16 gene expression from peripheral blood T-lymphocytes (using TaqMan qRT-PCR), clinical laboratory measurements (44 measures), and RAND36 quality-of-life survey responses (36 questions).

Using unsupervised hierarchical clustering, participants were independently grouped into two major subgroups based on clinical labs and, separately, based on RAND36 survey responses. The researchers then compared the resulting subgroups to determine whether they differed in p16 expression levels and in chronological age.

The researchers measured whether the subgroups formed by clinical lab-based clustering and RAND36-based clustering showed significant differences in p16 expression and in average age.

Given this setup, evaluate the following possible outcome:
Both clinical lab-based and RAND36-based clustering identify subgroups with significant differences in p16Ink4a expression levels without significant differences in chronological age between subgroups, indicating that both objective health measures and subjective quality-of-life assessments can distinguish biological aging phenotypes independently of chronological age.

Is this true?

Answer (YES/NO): YES